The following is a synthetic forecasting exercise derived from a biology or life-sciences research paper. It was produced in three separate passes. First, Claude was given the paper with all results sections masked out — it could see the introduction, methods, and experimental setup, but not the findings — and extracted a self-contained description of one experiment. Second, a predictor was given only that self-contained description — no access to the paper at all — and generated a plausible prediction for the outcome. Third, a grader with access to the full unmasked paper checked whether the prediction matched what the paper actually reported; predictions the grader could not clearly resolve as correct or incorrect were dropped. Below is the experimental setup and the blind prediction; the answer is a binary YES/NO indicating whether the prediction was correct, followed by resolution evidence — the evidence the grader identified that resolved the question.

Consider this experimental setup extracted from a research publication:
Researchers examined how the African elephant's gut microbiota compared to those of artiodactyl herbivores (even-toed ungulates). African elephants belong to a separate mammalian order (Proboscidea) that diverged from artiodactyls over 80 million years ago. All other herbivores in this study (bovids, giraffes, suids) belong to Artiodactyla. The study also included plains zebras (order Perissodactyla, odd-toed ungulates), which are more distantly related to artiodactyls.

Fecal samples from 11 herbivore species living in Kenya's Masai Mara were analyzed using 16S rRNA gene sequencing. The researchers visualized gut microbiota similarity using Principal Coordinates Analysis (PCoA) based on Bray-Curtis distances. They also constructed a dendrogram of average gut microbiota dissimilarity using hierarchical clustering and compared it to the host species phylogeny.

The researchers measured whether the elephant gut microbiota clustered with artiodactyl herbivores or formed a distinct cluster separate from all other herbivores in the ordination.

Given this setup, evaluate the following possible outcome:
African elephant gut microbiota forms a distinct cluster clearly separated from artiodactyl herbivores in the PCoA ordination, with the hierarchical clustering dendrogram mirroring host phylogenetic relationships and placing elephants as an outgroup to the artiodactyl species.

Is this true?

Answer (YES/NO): NO